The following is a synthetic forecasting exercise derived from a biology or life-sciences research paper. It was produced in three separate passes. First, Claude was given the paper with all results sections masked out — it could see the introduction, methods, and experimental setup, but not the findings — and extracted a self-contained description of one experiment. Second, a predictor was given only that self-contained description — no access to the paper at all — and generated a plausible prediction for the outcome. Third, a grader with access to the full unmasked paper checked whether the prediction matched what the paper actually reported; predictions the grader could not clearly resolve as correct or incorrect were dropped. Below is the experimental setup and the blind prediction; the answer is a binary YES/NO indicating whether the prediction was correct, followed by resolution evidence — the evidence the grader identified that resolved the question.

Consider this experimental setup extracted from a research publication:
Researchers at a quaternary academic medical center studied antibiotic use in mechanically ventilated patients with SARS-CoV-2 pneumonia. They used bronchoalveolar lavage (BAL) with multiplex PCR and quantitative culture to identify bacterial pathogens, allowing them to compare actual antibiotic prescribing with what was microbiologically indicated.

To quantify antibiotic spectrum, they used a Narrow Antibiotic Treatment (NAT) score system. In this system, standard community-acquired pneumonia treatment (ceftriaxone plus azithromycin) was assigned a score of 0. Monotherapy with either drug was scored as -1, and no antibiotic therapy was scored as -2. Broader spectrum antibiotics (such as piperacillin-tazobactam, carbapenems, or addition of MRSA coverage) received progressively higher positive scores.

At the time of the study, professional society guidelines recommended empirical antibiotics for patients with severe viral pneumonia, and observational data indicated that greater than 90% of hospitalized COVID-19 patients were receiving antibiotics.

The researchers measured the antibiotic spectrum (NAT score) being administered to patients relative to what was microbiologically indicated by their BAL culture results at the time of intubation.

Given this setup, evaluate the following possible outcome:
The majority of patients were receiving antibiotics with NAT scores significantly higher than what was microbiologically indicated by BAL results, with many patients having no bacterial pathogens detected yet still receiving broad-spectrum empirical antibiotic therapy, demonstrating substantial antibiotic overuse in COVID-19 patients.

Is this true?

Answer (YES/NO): NO